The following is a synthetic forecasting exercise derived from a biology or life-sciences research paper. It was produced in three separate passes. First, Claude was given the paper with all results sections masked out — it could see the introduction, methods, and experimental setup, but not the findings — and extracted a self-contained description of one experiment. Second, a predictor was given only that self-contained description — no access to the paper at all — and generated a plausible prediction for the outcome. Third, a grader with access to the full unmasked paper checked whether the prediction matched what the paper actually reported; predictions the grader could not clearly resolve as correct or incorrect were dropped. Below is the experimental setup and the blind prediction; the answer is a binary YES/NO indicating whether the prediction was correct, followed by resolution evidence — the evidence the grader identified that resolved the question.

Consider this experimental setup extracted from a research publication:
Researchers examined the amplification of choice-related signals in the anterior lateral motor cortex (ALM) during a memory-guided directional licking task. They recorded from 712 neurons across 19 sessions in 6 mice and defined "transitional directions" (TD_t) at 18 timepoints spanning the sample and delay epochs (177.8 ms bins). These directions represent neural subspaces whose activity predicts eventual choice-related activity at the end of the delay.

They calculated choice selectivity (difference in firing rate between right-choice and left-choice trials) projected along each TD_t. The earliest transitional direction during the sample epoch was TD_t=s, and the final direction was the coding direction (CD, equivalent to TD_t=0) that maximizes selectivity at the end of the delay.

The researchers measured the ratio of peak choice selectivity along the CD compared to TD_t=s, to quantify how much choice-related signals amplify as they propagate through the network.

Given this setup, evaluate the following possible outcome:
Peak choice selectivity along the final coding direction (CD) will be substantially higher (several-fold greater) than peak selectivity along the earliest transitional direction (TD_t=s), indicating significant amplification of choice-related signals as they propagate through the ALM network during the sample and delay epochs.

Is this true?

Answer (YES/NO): YES